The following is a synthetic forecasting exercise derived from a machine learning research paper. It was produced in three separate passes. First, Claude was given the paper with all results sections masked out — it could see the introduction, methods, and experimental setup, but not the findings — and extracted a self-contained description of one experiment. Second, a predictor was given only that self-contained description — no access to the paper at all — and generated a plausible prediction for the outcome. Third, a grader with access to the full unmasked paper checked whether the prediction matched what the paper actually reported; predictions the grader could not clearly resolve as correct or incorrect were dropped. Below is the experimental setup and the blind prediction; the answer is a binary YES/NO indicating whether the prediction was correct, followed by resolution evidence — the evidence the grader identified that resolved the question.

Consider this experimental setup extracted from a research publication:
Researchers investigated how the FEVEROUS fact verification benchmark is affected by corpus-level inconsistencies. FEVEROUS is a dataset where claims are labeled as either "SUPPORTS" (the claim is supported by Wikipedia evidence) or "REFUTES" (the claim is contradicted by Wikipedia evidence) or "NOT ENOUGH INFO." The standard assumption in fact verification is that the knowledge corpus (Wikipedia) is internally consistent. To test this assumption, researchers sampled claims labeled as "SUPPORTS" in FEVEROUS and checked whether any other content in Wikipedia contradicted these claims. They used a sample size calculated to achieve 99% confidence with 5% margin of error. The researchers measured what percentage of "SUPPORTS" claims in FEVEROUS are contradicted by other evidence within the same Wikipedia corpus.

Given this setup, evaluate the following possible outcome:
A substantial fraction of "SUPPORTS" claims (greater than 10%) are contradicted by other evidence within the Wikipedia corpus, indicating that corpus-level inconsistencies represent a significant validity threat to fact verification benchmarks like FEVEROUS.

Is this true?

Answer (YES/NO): NO